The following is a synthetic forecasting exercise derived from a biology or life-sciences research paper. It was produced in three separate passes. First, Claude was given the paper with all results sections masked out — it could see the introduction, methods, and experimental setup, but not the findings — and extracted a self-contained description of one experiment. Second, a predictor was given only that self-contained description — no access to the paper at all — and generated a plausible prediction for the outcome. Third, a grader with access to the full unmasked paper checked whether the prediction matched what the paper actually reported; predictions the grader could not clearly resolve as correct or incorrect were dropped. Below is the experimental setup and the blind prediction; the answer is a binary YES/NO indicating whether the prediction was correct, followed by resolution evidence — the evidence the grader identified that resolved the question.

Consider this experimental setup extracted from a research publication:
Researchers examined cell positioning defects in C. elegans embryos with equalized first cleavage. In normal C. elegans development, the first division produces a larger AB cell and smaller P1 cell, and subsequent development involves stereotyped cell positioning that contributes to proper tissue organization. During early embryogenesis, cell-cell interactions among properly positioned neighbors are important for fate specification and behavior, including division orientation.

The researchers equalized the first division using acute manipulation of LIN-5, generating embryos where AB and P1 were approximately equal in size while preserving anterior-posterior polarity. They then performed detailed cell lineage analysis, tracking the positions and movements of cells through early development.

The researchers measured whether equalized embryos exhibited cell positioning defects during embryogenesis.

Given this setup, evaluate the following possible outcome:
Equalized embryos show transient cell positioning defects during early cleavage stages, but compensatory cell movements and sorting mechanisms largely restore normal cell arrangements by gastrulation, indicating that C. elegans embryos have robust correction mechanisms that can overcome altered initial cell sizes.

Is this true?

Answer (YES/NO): NO